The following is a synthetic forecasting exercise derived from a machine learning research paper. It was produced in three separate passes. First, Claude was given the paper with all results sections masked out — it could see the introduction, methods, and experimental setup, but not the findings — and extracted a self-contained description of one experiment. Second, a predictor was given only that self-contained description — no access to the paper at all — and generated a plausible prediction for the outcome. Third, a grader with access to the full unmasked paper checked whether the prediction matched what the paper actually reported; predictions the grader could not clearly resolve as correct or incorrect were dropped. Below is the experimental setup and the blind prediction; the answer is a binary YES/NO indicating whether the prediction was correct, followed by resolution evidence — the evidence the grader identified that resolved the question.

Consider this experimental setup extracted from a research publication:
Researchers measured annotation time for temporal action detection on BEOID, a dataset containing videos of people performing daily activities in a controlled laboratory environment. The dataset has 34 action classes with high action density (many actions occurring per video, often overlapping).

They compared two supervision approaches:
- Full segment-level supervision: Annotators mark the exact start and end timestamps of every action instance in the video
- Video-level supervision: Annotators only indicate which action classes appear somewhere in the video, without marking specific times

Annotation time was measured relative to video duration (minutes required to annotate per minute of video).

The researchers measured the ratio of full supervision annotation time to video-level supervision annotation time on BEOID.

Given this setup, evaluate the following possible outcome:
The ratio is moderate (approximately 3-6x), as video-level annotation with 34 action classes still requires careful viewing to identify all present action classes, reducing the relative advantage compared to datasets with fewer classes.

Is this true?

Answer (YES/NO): YES